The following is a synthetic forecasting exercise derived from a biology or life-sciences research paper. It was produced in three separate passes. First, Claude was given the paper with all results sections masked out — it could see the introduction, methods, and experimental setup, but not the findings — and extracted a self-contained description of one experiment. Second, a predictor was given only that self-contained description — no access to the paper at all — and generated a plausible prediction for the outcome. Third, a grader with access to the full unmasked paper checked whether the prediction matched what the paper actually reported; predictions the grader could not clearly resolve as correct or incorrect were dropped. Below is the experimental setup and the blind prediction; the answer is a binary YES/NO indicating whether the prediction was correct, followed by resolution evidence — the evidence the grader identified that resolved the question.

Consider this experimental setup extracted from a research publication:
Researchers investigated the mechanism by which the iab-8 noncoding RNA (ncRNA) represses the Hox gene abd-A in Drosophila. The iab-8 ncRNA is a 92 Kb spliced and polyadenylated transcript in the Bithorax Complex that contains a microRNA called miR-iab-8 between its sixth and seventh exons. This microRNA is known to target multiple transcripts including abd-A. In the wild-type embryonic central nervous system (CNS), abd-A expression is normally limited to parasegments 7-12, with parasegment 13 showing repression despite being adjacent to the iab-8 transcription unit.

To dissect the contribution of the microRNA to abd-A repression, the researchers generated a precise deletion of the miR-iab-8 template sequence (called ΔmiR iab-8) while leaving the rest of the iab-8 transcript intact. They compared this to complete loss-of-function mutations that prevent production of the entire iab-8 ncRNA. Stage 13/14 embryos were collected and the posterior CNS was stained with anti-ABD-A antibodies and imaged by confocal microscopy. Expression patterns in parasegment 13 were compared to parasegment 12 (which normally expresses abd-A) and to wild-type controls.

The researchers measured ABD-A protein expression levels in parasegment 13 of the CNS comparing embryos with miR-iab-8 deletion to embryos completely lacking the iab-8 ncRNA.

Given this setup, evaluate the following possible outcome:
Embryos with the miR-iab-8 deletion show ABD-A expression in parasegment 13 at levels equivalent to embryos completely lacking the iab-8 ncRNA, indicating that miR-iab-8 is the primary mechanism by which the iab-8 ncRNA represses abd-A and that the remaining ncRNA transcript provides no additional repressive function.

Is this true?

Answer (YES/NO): NO